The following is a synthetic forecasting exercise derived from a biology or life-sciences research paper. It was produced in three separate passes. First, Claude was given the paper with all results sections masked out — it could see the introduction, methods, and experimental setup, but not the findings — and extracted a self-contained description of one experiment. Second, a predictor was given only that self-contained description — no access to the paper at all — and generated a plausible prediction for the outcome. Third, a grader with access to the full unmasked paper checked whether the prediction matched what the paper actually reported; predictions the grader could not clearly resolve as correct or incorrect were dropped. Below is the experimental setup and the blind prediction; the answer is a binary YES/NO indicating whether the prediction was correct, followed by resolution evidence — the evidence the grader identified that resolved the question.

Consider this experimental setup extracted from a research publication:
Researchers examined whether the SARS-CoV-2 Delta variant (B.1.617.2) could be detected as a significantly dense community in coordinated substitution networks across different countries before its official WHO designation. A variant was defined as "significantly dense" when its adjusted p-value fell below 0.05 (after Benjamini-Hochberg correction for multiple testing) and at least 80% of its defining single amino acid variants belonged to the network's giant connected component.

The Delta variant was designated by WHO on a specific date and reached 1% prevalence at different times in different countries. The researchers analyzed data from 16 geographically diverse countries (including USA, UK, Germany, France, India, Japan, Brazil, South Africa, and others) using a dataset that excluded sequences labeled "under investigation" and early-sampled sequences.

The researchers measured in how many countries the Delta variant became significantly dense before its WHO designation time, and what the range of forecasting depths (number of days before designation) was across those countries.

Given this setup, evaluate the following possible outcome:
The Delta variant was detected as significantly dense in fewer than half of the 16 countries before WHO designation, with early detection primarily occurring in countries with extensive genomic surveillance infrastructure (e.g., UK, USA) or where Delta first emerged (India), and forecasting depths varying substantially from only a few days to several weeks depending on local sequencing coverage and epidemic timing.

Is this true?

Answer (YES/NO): NO